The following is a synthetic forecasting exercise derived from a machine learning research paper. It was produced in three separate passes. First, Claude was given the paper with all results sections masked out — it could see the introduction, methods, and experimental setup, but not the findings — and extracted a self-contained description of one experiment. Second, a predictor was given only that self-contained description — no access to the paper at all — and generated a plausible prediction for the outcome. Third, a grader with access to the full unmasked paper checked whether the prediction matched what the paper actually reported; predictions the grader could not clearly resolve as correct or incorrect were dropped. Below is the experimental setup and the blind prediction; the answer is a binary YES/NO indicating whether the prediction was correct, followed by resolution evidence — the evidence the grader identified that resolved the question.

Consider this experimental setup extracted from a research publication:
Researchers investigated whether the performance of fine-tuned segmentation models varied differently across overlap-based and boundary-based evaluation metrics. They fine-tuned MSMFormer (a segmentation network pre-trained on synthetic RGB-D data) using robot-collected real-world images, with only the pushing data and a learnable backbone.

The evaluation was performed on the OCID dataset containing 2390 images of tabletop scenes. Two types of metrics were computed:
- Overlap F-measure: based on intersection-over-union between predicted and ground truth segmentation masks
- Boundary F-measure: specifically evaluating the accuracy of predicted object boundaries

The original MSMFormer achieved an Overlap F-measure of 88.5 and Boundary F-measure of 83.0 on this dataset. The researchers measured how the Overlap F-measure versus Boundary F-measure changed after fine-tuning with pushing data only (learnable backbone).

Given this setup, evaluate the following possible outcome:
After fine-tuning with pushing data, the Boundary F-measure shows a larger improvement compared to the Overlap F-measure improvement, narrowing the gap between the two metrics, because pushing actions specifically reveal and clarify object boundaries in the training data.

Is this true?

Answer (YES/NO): NO